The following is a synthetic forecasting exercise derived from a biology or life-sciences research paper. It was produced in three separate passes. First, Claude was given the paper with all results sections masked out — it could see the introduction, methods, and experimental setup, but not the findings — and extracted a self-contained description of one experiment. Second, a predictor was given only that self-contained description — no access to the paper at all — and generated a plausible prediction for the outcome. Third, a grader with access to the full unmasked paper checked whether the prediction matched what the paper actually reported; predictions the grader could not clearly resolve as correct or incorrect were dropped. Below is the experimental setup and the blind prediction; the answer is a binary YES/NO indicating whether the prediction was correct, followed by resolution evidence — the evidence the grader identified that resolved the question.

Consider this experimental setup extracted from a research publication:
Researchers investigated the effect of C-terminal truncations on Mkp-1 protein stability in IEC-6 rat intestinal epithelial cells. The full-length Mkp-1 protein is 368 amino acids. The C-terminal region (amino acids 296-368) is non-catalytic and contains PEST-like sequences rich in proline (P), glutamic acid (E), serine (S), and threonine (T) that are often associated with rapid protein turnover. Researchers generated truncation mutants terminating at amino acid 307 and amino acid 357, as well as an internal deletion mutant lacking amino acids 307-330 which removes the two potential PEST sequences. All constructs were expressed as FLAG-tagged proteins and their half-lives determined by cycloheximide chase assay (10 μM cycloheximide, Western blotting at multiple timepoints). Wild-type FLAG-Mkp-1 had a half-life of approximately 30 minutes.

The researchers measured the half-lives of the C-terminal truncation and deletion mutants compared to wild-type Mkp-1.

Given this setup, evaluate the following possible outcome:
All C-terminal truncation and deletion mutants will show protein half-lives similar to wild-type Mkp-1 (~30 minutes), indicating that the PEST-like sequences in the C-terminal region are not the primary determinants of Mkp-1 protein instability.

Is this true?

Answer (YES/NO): NO